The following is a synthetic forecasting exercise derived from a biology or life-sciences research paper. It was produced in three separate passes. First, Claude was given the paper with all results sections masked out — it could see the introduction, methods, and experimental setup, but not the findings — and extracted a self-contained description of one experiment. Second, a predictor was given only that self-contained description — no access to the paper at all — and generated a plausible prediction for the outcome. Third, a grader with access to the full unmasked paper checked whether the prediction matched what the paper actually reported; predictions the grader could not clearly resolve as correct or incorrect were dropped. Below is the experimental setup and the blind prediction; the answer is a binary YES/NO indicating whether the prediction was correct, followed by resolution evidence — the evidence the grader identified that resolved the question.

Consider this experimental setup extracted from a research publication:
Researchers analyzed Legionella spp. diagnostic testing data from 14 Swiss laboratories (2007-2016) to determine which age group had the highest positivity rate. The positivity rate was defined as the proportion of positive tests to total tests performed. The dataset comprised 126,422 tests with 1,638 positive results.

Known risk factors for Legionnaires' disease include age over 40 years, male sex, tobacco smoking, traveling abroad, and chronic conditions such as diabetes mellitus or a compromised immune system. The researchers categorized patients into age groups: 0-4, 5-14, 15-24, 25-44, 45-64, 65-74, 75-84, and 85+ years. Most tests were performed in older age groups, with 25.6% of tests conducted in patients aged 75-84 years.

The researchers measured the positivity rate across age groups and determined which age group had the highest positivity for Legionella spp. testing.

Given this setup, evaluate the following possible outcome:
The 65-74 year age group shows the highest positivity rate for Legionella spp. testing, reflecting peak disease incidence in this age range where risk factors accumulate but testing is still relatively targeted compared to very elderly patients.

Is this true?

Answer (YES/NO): NO